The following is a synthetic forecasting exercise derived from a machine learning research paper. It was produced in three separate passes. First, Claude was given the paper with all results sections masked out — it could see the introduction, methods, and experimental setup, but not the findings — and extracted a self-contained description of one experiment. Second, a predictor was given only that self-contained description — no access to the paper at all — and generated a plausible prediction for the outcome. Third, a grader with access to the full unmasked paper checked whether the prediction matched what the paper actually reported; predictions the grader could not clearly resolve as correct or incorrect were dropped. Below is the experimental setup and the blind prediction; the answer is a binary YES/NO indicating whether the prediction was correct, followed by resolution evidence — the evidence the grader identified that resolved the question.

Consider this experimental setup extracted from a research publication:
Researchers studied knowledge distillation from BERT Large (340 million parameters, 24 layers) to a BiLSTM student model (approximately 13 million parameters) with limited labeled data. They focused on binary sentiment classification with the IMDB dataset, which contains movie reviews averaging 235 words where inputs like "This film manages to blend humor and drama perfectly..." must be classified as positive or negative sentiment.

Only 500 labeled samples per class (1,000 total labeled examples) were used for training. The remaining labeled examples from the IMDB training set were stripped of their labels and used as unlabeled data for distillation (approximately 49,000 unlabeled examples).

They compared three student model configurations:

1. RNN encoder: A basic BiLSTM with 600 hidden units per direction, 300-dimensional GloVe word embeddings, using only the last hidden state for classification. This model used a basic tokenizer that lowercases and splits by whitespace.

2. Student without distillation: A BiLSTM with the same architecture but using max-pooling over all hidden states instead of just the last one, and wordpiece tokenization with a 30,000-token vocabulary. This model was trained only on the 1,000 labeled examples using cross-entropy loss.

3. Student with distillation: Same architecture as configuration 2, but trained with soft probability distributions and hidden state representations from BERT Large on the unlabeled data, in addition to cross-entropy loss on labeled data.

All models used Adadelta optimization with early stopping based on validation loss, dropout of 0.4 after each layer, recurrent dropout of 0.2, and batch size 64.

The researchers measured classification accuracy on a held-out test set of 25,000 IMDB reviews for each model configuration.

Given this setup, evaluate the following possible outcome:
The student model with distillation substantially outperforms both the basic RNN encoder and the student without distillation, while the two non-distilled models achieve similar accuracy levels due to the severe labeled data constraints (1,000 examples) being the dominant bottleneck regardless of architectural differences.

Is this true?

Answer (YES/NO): NO